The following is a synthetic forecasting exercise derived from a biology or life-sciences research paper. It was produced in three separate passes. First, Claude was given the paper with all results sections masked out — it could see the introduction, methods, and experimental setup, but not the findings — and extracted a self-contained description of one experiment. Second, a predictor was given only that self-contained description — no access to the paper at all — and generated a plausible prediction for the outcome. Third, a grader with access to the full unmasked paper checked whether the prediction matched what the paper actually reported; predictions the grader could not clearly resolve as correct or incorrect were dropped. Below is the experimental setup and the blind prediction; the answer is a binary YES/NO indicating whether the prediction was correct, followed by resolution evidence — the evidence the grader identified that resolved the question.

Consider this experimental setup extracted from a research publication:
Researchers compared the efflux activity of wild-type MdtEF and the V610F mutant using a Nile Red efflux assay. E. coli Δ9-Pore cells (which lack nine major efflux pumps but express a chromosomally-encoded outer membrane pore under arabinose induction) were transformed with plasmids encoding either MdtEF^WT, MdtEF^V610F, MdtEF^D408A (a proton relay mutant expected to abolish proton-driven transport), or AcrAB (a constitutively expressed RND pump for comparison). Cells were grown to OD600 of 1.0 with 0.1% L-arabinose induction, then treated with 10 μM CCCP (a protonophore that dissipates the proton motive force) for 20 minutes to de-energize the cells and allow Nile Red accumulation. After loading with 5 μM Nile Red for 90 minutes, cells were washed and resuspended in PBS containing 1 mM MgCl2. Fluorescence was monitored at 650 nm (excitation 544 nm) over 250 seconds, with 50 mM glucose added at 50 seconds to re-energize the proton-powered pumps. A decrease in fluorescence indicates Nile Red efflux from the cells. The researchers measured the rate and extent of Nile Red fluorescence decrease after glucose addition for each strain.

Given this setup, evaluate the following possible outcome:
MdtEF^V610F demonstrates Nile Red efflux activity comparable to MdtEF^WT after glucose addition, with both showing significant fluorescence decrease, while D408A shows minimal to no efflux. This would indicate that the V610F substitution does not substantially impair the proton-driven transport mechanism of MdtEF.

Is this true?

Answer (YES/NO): YES